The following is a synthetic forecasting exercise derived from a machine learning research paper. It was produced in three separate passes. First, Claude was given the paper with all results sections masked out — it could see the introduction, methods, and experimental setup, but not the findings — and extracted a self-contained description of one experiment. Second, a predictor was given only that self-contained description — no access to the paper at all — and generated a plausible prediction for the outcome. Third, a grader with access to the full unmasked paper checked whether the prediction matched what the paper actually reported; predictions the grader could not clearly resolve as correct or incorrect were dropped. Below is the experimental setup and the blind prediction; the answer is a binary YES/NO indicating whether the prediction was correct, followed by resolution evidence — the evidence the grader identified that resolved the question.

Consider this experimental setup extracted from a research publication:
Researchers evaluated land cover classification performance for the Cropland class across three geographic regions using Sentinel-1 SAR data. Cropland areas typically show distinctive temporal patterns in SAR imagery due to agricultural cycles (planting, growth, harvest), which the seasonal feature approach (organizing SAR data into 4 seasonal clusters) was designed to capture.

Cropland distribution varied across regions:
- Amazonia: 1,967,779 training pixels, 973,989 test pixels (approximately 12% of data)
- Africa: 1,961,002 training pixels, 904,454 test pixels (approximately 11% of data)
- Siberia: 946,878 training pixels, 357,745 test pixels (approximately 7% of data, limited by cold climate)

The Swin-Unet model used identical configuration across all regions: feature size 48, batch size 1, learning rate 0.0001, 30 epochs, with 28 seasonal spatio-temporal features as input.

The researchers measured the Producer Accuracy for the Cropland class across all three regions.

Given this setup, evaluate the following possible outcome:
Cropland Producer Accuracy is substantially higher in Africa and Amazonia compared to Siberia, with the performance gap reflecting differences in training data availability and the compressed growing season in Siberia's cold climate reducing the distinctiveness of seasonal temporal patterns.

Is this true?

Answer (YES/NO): NO